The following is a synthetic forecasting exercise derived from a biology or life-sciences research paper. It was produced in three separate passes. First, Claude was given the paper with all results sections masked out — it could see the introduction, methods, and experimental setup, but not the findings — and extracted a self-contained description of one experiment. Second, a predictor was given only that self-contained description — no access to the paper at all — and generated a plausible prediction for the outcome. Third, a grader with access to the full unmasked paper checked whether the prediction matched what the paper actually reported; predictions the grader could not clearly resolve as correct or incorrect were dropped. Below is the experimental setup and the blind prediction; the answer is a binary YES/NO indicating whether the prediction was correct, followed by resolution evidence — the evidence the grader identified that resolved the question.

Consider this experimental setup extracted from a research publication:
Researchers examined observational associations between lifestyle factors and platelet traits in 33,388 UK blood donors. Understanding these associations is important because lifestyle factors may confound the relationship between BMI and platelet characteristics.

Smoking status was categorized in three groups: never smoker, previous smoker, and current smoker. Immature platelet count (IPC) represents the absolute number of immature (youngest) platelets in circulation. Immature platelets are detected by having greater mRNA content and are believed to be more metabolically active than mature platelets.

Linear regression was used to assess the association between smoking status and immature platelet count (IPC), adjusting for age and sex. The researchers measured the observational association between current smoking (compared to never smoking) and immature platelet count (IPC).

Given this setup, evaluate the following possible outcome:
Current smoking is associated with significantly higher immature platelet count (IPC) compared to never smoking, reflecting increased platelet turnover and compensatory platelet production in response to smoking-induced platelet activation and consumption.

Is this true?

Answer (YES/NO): YES